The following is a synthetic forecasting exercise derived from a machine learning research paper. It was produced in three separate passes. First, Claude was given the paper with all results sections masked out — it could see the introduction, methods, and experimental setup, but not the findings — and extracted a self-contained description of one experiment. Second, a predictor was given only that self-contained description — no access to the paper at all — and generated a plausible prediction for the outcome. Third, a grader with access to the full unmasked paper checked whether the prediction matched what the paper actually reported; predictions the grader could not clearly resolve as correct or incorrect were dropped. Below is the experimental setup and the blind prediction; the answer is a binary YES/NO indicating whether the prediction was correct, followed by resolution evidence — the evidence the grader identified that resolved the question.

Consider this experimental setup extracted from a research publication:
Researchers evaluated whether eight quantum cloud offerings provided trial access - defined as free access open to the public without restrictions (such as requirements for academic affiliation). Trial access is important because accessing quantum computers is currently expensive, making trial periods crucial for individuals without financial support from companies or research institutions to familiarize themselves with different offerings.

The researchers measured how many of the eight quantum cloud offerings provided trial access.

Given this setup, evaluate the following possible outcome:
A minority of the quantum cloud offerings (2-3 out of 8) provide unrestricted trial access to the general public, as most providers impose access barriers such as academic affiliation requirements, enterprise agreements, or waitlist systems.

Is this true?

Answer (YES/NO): NO